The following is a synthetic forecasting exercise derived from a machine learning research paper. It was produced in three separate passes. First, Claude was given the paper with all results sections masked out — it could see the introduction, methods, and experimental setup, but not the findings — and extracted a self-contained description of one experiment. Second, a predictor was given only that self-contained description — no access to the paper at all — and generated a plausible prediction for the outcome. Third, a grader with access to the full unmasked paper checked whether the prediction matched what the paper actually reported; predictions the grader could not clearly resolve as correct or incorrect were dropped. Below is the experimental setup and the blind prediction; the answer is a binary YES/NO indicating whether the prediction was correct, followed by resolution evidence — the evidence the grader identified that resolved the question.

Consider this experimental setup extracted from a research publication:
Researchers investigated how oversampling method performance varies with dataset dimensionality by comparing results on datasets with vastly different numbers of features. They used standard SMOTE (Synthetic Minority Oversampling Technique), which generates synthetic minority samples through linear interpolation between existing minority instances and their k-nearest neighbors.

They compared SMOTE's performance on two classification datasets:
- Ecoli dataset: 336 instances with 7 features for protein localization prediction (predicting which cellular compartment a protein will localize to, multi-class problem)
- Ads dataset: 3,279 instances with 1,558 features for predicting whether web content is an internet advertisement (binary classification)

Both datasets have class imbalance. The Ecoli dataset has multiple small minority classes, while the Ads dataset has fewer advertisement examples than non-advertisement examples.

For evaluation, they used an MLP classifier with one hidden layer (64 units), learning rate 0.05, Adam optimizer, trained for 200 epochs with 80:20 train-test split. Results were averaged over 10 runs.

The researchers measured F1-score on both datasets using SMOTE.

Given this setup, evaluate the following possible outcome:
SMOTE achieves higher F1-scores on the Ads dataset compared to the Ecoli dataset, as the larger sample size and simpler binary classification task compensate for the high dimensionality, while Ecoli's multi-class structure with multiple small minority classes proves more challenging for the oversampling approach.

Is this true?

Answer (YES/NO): YES